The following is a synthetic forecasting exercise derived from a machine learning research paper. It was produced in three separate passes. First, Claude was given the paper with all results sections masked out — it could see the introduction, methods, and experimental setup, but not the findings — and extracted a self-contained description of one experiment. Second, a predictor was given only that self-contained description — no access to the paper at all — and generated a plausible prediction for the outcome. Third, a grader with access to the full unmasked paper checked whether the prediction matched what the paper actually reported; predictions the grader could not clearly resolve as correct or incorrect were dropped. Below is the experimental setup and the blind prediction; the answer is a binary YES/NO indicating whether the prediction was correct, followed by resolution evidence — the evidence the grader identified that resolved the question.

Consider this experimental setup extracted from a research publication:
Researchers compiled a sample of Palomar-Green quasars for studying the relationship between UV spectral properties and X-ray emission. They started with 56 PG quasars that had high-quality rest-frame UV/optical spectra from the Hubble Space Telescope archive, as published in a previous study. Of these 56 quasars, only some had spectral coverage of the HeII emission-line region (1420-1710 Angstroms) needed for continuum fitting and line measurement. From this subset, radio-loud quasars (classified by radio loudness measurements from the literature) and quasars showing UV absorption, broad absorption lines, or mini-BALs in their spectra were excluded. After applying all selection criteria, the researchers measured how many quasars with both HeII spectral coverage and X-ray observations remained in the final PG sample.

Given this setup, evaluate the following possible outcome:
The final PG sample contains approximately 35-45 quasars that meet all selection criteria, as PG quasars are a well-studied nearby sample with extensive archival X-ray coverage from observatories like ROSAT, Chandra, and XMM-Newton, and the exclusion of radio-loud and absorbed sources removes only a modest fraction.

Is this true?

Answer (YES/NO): NO